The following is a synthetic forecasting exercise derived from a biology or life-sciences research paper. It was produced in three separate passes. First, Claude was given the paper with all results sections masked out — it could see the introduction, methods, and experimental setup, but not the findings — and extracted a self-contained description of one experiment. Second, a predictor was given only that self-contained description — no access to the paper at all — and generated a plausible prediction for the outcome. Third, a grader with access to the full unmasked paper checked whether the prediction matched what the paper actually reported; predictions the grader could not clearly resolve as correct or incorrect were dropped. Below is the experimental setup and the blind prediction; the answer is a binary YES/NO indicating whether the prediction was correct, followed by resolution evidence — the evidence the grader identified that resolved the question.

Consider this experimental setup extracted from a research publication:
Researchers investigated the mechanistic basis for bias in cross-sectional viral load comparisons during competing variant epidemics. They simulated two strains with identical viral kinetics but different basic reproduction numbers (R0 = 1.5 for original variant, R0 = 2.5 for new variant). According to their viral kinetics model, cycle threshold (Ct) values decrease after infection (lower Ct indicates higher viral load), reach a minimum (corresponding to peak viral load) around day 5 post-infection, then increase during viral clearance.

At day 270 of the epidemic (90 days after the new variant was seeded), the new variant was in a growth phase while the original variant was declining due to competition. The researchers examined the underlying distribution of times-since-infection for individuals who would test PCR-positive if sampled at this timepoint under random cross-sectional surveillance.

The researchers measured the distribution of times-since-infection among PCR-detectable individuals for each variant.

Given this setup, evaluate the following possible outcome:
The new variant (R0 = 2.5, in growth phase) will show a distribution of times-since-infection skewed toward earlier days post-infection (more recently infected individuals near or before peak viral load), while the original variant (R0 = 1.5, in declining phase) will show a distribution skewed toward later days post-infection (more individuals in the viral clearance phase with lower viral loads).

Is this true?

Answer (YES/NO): YES